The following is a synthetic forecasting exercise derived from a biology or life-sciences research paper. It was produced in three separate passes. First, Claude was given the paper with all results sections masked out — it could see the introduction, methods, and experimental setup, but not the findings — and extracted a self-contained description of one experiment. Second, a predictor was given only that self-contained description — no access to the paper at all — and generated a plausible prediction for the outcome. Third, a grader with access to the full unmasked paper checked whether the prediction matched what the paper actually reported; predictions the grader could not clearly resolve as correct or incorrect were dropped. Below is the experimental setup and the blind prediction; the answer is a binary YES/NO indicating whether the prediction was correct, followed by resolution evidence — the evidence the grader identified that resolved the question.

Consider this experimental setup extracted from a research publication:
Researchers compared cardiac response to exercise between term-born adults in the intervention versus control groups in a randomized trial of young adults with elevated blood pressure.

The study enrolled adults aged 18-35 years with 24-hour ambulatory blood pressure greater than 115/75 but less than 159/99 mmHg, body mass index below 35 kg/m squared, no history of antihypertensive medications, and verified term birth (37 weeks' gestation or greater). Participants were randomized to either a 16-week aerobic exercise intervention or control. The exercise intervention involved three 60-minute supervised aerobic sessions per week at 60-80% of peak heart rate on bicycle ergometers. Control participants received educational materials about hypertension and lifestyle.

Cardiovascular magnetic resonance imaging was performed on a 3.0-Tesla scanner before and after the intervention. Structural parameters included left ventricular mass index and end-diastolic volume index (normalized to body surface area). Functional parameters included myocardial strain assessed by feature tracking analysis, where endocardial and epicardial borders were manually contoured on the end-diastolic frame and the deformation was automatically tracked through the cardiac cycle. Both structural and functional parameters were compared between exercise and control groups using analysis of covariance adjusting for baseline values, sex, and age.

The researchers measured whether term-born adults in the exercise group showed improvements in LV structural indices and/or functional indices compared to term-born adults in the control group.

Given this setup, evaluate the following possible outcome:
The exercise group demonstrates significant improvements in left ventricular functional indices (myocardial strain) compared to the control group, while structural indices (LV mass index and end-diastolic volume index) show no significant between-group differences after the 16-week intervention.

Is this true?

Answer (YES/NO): NO